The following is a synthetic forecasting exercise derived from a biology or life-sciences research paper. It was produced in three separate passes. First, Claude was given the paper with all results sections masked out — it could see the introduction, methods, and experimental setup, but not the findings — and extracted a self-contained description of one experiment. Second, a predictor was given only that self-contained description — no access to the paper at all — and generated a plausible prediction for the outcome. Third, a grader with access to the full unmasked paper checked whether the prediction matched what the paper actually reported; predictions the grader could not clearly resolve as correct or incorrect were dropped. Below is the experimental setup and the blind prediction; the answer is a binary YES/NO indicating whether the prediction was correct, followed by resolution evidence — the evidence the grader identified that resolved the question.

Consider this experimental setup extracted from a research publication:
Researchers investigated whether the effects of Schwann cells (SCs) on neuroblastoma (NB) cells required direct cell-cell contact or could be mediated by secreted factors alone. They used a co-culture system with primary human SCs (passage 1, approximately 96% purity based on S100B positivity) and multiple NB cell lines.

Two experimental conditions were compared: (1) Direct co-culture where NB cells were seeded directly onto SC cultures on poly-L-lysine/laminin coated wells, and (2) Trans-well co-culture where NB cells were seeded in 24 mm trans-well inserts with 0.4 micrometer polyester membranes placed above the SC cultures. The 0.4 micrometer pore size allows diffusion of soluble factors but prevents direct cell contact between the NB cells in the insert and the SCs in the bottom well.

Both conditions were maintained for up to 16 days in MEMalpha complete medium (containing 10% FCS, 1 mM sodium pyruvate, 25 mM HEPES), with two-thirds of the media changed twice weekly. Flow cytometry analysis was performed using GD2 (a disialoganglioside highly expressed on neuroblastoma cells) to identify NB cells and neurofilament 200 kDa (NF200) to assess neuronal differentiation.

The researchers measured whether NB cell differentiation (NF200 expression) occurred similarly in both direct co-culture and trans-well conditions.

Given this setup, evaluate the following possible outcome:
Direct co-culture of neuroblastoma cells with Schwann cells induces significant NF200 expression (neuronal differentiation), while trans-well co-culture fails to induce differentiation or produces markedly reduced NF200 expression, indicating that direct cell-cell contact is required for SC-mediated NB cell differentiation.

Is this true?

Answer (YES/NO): NO